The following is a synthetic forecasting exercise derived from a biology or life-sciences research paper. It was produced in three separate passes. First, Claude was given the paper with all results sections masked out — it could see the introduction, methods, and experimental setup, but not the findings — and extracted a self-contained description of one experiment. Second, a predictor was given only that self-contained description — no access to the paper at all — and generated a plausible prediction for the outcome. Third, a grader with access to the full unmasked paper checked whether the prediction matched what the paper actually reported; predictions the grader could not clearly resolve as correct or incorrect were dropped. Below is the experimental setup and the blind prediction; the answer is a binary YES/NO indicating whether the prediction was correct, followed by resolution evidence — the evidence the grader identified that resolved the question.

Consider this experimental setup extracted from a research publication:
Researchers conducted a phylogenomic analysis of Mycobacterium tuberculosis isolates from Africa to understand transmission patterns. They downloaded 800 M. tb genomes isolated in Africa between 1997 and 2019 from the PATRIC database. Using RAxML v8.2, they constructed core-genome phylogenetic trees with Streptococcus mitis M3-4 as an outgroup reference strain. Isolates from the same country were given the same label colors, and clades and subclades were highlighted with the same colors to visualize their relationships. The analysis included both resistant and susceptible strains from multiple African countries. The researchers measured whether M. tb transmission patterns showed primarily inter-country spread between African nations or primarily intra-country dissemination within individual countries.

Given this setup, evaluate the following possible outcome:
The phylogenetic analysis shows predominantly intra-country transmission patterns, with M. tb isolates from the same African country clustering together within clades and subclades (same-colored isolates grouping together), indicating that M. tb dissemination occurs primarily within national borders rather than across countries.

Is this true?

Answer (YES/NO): YES